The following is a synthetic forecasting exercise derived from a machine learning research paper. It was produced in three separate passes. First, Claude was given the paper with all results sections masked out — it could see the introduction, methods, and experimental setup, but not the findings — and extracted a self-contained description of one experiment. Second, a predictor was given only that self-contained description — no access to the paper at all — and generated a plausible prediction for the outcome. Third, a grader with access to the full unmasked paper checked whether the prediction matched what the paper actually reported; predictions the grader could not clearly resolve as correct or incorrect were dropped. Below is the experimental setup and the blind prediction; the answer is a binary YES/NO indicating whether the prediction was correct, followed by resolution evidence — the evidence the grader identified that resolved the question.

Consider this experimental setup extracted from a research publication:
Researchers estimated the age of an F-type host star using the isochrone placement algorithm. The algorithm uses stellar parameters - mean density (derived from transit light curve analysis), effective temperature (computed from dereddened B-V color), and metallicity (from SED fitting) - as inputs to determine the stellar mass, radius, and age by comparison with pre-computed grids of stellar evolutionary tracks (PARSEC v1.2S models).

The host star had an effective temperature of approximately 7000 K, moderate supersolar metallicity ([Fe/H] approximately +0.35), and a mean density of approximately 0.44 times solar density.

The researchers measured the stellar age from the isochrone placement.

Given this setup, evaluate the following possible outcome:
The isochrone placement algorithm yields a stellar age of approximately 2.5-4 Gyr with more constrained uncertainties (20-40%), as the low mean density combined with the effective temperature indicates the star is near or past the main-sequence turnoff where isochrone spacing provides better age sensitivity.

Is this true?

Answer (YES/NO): NO